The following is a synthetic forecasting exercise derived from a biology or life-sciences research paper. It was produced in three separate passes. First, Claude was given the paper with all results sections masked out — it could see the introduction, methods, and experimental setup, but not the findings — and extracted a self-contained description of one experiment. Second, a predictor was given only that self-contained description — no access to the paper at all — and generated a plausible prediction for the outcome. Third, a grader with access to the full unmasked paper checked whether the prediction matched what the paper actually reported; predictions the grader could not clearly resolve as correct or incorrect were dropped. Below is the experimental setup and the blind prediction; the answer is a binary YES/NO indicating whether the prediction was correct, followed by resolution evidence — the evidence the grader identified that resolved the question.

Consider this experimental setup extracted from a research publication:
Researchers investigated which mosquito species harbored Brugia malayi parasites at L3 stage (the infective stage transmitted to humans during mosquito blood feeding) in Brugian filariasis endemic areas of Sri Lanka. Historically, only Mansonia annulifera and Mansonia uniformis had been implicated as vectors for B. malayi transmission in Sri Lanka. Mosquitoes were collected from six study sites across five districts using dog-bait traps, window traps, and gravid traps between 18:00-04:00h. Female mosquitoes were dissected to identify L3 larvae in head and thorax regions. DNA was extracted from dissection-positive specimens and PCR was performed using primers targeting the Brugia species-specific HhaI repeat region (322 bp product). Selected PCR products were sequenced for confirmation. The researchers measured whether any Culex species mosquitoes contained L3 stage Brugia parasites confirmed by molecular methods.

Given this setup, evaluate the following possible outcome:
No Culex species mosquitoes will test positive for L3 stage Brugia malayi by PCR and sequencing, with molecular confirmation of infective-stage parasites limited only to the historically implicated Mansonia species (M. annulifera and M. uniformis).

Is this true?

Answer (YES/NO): NO